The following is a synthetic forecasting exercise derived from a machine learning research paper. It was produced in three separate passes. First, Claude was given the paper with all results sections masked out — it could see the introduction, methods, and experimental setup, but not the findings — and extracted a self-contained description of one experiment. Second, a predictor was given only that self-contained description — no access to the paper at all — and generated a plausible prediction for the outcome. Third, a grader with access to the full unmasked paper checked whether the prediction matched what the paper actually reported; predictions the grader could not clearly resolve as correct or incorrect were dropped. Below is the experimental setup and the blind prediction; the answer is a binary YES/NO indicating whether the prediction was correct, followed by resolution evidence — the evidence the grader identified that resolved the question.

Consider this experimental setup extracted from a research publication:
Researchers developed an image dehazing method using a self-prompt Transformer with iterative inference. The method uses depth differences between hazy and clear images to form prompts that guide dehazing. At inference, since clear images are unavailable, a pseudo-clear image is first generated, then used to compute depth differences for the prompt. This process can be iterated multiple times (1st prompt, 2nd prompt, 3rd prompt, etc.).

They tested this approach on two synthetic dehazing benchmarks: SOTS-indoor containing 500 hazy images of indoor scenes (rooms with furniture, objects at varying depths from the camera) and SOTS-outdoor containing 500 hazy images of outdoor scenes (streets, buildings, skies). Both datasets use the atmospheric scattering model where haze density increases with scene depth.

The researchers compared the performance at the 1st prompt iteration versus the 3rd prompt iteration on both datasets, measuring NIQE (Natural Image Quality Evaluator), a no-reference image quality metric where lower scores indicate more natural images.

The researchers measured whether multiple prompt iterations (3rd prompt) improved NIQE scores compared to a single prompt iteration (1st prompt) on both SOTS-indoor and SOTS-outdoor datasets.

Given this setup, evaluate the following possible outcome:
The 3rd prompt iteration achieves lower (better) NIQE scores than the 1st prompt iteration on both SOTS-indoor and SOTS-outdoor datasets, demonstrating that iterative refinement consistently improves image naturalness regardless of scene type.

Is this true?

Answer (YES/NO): NO